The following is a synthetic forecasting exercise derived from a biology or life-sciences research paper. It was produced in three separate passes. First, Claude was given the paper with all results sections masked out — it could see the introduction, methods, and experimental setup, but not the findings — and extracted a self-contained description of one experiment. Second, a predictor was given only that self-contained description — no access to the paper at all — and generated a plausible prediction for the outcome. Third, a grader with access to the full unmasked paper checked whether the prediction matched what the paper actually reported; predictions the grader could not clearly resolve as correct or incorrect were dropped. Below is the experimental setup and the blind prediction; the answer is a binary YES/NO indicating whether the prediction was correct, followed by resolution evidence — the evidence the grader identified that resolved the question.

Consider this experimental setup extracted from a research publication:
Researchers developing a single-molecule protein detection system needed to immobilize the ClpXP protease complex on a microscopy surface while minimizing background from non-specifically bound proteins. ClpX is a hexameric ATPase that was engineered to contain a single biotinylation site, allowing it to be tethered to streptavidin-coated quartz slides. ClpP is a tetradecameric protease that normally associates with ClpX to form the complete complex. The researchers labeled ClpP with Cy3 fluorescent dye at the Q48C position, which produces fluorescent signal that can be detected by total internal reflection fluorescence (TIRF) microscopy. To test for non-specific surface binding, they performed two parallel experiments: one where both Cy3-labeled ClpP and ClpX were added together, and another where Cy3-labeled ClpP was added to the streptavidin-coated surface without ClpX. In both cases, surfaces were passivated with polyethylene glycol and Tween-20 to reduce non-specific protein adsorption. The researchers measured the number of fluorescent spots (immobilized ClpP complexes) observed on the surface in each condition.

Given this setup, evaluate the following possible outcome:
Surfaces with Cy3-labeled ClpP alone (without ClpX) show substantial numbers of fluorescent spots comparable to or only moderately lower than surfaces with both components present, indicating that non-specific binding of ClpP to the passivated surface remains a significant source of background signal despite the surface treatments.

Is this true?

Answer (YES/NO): NO